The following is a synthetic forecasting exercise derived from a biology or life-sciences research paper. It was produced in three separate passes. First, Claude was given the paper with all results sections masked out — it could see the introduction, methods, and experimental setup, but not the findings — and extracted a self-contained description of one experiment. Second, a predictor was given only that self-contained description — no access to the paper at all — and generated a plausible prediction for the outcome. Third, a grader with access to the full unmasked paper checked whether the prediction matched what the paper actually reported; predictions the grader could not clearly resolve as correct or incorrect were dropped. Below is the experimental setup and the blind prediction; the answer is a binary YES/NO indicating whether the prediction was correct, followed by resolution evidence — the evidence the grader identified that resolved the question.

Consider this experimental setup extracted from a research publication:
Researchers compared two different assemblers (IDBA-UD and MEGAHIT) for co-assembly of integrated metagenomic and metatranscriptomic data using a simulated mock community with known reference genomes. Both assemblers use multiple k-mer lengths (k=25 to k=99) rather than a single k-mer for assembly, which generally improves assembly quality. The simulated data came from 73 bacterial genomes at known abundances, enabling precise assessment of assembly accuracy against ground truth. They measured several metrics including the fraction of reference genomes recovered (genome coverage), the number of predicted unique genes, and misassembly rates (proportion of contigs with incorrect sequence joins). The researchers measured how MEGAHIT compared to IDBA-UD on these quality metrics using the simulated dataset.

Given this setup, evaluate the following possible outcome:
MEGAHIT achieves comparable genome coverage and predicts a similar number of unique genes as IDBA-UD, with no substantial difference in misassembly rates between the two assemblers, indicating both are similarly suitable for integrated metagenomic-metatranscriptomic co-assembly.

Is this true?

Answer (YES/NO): NO